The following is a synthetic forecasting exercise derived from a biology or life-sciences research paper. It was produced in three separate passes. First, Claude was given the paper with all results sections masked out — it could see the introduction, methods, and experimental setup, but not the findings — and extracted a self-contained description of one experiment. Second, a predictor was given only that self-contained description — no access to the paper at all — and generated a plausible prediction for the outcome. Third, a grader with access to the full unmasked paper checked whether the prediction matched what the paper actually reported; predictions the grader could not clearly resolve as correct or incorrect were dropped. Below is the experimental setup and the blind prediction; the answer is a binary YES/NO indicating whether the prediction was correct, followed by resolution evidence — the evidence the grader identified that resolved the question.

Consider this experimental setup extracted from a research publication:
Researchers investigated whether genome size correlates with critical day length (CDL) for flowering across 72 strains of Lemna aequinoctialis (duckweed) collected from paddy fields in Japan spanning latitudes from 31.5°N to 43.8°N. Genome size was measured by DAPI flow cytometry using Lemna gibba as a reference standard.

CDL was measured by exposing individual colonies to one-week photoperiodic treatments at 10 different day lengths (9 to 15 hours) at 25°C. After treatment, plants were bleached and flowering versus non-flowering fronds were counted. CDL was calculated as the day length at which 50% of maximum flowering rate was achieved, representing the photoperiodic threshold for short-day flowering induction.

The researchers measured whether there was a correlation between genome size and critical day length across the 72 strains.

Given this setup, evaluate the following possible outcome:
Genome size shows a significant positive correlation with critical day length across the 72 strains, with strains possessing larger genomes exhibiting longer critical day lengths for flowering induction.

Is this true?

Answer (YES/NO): NO